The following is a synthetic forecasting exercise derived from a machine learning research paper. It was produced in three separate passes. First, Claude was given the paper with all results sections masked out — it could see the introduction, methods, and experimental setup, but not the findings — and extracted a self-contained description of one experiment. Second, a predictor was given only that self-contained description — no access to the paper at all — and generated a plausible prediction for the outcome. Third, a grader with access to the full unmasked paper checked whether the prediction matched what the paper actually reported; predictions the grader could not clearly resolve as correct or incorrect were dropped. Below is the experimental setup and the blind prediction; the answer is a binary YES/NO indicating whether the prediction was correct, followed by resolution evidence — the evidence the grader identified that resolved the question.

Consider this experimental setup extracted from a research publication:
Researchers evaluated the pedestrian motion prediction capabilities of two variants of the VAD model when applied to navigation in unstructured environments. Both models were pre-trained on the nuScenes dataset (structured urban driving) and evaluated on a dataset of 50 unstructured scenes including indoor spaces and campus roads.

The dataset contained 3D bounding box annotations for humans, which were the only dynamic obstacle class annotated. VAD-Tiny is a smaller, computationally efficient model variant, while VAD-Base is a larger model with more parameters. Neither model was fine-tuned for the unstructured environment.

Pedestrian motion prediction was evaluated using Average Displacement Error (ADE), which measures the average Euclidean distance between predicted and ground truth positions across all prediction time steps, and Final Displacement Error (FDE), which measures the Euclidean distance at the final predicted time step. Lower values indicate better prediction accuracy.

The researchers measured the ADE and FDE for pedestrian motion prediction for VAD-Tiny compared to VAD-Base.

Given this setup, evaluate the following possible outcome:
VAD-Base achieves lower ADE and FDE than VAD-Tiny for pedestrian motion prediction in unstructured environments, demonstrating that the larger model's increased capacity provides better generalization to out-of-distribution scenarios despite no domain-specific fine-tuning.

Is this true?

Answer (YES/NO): YES